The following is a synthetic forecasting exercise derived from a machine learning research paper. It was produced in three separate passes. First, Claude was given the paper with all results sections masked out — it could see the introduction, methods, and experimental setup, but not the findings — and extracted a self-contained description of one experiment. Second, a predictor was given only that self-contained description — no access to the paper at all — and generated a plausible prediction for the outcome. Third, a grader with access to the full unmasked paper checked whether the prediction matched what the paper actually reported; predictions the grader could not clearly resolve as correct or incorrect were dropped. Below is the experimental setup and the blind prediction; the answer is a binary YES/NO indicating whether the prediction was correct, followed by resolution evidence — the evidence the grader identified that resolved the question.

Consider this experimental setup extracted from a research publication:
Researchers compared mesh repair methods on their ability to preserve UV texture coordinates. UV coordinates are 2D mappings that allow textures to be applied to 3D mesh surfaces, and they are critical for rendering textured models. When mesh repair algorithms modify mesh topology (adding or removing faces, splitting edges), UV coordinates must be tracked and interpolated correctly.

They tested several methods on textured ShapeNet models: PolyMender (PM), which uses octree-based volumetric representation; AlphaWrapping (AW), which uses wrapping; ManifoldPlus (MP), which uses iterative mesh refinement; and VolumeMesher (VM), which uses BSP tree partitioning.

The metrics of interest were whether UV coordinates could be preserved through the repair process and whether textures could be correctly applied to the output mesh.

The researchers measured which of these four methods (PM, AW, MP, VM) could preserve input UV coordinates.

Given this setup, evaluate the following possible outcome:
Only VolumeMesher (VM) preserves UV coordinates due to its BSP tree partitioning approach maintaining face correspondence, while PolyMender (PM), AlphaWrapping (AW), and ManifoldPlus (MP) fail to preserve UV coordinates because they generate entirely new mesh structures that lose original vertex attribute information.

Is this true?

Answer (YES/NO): NO